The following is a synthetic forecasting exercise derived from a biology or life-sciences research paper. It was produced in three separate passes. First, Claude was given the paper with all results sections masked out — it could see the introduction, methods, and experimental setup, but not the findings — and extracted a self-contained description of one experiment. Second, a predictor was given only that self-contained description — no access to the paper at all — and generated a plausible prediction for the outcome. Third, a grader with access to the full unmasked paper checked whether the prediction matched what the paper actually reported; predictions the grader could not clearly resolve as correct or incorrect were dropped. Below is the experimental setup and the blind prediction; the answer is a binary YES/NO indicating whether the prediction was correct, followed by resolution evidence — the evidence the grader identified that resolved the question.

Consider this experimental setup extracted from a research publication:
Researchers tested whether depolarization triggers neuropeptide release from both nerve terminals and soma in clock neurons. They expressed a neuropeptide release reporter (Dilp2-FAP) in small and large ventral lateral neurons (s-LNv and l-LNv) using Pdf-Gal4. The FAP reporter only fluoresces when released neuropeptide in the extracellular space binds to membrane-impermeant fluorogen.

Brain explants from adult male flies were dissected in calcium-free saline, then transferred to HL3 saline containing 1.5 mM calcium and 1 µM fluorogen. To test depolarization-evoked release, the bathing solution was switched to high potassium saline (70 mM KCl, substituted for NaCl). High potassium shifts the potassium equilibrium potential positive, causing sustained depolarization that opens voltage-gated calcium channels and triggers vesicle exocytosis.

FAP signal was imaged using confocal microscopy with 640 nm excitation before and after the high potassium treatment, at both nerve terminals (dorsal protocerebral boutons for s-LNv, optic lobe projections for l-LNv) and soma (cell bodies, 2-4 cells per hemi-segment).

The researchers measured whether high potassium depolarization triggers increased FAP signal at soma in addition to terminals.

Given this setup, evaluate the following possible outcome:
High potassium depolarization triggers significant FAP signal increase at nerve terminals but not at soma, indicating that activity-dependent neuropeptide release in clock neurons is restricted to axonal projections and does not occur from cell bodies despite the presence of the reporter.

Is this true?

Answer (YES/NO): YES